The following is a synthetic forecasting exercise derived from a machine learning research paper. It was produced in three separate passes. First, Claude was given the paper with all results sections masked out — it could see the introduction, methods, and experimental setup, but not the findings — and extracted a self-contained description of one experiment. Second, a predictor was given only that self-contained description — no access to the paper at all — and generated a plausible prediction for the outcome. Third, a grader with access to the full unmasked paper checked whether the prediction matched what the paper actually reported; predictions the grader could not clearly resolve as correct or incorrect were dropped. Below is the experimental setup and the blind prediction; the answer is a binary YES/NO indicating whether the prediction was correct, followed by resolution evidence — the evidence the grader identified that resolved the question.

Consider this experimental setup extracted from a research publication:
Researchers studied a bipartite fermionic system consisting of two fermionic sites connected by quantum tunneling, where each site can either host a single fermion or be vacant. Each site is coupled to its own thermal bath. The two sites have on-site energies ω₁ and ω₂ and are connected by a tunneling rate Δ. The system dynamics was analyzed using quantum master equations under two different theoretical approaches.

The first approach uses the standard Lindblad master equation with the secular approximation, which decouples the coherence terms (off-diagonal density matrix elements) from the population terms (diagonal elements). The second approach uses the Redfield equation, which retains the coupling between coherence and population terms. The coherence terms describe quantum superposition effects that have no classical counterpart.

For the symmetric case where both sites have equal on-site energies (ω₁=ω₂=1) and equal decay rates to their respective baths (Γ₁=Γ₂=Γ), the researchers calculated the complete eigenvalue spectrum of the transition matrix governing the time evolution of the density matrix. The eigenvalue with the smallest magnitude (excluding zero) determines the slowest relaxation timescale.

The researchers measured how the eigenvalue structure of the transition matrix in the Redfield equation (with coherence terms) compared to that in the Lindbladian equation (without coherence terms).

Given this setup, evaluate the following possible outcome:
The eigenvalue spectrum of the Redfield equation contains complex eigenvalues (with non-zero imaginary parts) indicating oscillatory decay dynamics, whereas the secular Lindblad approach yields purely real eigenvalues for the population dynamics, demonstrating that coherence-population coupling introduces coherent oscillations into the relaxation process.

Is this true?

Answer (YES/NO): YES